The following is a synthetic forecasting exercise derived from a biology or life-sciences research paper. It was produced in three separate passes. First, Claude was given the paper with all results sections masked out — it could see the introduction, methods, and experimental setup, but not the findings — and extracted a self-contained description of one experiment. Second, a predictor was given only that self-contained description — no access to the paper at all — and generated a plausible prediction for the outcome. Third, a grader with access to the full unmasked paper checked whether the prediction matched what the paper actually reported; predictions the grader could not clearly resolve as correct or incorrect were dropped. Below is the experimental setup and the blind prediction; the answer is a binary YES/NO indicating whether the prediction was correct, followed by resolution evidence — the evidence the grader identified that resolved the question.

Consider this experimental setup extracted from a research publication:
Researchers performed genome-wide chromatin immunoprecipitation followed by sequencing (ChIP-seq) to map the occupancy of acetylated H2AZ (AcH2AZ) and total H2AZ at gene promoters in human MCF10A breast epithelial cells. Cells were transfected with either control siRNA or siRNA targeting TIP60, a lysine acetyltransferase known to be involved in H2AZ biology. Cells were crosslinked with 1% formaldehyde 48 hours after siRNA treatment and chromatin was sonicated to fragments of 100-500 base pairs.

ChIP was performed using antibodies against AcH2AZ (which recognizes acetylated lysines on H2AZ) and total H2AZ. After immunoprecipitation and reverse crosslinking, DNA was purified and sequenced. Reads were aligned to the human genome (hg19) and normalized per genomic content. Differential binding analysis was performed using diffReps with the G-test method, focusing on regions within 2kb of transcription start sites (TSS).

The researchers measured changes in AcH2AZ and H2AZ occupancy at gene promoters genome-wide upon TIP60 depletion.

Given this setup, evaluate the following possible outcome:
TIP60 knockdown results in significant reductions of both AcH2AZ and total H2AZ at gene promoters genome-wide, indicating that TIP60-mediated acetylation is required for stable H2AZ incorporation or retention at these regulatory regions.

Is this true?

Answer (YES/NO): NO